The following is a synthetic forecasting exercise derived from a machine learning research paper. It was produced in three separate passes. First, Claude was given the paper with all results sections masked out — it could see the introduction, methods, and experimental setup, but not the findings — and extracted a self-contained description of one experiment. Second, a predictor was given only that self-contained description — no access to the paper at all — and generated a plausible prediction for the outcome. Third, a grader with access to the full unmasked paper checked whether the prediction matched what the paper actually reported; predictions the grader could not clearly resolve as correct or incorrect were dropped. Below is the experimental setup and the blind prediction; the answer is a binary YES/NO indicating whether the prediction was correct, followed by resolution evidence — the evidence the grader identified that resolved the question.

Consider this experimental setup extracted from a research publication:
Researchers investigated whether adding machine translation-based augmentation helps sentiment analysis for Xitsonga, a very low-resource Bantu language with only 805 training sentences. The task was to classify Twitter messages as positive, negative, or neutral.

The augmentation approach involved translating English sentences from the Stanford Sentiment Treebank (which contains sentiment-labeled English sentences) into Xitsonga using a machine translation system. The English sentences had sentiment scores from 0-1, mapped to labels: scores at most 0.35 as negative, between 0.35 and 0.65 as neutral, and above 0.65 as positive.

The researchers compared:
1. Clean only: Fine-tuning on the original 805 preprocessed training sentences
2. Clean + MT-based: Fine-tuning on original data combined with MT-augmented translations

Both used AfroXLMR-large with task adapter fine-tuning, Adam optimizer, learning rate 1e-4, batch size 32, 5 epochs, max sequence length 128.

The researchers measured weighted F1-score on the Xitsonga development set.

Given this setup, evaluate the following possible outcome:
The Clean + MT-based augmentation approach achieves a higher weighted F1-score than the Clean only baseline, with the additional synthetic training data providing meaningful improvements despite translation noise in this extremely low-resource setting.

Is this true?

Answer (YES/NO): YES